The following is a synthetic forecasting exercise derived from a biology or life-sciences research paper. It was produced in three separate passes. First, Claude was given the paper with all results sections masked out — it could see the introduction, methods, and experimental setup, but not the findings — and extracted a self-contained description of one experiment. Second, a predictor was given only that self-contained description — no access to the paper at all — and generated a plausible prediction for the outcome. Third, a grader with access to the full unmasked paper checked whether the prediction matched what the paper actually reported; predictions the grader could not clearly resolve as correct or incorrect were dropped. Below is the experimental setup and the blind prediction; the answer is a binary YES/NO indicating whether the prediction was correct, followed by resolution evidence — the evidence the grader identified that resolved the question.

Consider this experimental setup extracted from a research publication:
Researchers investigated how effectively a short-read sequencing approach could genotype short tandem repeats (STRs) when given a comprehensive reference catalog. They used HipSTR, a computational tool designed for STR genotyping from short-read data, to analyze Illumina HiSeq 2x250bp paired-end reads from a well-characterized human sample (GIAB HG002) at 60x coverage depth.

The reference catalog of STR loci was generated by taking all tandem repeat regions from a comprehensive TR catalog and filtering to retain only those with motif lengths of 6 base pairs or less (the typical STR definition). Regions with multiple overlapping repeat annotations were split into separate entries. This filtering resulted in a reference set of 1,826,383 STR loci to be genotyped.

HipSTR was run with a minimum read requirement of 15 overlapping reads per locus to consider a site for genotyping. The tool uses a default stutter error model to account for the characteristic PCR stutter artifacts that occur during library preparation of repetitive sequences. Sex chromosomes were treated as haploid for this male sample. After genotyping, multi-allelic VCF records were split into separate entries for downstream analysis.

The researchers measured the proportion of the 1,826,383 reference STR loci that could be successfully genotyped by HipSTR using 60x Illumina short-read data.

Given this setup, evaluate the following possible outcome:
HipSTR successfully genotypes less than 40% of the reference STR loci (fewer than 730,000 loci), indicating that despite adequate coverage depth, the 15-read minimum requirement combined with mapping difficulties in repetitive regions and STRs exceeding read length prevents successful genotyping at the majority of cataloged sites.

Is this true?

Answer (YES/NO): NO